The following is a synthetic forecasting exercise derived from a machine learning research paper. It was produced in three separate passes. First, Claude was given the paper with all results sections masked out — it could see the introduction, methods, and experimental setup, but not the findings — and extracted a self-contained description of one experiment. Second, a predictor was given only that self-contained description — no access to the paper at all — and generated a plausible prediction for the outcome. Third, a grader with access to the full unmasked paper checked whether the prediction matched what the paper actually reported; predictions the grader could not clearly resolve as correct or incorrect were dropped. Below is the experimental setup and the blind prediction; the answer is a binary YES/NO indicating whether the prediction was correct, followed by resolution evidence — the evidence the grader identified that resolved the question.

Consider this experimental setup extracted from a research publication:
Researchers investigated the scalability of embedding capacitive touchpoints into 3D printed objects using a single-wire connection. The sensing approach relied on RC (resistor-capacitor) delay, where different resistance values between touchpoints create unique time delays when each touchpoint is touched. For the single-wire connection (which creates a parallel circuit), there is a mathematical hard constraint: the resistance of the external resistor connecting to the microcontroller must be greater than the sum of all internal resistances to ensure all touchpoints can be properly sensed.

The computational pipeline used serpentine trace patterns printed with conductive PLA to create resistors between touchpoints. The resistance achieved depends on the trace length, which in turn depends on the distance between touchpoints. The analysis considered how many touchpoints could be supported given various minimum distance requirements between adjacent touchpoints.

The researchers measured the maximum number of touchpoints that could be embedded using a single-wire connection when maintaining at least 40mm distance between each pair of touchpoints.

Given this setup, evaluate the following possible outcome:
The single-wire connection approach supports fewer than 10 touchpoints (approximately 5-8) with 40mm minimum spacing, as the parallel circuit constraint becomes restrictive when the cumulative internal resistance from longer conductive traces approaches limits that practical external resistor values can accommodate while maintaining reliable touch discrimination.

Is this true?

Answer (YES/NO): NO